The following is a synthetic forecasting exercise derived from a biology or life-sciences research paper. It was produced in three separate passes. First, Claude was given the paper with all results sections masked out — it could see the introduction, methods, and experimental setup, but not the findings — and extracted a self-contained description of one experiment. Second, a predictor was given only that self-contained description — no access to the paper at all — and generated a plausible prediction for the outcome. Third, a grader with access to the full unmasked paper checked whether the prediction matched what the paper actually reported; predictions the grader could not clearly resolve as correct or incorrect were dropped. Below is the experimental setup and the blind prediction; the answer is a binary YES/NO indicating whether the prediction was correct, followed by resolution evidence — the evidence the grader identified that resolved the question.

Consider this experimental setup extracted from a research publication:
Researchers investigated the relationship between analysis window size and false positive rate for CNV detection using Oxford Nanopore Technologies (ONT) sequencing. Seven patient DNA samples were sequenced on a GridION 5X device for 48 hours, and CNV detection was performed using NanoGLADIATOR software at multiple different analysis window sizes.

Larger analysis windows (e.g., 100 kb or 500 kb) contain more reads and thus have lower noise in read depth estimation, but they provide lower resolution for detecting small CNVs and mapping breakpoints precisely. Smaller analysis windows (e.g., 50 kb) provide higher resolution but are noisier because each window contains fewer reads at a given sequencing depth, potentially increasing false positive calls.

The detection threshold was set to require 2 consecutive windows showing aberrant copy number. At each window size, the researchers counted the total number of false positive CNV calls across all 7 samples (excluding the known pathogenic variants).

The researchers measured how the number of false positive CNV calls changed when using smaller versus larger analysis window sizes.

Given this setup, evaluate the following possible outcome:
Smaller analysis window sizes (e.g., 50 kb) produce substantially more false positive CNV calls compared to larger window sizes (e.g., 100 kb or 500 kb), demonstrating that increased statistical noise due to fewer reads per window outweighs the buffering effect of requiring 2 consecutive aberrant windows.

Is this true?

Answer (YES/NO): YES